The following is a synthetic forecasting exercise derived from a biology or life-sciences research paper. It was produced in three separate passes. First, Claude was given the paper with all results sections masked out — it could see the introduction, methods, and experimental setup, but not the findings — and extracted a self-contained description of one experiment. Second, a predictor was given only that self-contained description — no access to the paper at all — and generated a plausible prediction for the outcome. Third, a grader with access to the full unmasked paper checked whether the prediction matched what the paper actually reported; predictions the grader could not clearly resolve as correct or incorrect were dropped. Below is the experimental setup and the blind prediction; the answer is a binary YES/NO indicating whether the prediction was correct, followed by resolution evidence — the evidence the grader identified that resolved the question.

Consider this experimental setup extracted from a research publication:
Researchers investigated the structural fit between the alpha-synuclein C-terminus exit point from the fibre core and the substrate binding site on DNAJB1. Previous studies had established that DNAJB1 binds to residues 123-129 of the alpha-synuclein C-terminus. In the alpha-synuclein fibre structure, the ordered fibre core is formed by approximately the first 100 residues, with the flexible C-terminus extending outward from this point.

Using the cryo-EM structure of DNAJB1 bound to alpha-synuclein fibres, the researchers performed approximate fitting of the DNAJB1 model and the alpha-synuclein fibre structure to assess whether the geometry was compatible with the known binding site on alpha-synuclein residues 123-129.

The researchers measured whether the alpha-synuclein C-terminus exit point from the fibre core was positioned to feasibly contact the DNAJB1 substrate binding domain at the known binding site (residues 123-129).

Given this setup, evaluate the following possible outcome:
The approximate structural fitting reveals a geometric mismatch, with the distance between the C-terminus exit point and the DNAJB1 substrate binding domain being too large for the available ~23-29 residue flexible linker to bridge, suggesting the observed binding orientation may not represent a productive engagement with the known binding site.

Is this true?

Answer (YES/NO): NO